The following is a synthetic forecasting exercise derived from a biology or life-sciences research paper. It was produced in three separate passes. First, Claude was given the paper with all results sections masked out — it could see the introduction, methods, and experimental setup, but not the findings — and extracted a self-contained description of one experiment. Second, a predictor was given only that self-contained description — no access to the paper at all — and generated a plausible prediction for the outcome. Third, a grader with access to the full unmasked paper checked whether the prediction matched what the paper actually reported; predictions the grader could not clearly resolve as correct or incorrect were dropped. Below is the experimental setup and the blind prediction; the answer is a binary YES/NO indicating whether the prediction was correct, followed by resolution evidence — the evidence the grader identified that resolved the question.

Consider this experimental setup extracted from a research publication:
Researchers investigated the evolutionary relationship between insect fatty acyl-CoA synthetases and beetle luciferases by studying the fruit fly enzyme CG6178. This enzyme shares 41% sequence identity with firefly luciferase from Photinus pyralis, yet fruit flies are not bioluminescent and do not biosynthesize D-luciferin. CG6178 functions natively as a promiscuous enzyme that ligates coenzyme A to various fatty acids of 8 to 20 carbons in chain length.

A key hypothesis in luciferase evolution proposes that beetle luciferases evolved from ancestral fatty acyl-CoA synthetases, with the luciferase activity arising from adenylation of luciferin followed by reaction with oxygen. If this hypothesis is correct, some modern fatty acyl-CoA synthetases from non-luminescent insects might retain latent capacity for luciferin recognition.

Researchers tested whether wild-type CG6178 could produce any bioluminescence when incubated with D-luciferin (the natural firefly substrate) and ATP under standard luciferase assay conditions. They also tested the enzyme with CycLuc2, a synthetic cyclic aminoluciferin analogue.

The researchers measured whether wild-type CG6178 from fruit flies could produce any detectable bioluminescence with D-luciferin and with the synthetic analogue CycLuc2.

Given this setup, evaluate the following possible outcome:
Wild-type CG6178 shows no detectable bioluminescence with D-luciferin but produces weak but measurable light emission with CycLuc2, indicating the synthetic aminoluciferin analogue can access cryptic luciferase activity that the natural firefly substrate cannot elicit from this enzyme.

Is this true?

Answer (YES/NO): YES